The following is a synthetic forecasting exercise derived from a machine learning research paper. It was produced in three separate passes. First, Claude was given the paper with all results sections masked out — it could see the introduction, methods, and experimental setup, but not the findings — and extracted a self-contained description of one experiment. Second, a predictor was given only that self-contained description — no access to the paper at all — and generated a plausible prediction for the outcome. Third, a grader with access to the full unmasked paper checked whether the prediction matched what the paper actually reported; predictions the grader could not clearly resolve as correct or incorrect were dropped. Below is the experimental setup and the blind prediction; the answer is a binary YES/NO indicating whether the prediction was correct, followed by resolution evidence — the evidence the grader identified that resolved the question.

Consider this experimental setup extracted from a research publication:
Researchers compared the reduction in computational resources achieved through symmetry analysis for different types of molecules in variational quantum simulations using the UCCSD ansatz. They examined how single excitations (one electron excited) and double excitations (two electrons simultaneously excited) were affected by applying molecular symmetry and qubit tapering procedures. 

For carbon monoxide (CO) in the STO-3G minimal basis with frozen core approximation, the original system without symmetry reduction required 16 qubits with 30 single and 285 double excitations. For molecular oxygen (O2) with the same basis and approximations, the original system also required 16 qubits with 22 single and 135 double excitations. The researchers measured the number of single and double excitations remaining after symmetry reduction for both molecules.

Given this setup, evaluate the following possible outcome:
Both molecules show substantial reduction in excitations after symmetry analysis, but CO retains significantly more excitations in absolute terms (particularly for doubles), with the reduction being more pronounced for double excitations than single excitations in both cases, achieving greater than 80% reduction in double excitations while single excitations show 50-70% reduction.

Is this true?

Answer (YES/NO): NO